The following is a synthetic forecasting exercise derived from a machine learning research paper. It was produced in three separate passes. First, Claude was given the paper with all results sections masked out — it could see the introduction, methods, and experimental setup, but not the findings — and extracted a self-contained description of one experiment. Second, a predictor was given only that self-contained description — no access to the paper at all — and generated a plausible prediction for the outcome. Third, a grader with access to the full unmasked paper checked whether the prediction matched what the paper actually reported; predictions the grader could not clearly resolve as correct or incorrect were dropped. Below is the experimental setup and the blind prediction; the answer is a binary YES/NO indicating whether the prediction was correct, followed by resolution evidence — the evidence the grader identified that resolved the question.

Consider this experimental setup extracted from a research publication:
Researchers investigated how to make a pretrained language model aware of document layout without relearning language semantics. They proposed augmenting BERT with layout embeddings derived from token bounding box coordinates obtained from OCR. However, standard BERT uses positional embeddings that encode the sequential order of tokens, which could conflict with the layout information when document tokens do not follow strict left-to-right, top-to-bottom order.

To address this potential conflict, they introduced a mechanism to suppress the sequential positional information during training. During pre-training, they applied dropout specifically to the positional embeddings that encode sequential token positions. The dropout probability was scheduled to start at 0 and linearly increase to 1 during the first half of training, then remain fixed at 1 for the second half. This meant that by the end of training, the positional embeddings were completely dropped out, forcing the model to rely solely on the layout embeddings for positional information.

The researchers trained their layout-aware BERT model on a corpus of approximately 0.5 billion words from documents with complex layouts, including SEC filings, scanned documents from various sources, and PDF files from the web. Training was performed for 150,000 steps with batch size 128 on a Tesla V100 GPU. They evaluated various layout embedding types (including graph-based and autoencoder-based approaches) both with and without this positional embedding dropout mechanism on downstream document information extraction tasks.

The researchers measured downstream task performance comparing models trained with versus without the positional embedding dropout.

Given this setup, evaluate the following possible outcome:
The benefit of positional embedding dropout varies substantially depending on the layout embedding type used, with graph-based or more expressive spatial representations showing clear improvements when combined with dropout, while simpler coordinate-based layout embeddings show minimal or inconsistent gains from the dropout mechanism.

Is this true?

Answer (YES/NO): NO